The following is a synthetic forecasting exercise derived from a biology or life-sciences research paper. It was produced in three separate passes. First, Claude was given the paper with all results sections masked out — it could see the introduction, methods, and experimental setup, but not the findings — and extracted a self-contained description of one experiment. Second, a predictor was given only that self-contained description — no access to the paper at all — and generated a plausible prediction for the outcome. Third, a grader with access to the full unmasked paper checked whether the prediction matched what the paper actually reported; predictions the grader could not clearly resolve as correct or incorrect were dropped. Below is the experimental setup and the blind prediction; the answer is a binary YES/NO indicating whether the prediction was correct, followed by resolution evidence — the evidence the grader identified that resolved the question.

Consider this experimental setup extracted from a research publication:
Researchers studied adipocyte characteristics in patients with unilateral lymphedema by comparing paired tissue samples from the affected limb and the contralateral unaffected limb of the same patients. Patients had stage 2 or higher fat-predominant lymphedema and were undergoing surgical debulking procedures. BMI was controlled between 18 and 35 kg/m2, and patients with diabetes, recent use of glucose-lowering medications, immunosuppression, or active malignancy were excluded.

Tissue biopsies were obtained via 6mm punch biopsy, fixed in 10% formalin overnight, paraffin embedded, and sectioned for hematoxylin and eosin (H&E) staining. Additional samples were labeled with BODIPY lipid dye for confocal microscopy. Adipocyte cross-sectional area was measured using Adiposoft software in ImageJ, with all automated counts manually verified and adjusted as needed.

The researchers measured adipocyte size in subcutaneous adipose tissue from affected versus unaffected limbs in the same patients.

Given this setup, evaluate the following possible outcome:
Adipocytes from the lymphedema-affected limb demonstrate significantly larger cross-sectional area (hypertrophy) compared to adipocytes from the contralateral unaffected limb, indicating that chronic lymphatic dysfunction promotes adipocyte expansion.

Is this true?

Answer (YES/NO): NO